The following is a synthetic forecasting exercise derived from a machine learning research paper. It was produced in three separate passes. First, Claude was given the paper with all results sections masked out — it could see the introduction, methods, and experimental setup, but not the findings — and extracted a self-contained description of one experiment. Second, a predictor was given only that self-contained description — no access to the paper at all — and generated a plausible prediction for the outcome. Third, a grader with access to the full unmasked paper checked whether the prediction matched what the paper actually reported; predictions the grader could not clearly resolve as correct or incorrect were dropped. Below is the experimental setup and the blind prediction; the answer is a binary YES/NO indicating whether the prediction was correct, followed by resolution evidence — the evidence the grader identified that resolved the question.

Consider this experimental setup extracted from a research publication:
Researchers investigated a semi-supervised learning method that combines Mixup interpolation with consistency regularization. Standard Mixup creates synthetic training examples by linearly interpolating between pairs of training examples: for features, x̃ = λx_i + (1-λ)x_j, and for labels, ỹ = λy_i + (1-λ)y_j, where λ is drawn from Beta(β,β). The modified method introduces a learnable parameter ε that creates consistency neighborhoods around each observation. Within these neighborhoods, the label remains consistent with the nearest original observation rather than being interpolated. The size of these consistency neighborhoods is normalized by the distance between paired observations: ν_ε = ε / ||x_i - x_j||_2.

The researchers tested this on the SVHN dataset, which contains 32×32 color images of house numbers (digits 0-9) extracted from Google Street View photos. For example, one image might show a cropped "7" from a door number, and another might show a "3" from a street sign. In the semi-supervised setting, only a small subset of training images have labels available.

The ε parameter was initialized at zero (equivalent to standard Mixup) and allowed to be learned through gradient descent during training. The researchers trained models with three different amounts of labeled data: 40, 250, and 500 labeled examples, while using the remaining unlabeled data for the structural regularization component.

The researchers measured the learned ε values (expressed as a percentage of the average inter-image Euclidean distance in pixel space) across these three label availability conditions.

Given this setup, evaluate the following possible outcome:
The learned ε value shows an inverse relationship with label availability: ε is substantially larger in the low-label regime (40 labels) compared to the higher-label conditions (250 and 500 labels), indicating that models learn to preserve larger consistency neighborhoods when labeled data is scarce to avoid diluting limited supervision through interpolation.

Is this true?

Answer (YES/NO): NO